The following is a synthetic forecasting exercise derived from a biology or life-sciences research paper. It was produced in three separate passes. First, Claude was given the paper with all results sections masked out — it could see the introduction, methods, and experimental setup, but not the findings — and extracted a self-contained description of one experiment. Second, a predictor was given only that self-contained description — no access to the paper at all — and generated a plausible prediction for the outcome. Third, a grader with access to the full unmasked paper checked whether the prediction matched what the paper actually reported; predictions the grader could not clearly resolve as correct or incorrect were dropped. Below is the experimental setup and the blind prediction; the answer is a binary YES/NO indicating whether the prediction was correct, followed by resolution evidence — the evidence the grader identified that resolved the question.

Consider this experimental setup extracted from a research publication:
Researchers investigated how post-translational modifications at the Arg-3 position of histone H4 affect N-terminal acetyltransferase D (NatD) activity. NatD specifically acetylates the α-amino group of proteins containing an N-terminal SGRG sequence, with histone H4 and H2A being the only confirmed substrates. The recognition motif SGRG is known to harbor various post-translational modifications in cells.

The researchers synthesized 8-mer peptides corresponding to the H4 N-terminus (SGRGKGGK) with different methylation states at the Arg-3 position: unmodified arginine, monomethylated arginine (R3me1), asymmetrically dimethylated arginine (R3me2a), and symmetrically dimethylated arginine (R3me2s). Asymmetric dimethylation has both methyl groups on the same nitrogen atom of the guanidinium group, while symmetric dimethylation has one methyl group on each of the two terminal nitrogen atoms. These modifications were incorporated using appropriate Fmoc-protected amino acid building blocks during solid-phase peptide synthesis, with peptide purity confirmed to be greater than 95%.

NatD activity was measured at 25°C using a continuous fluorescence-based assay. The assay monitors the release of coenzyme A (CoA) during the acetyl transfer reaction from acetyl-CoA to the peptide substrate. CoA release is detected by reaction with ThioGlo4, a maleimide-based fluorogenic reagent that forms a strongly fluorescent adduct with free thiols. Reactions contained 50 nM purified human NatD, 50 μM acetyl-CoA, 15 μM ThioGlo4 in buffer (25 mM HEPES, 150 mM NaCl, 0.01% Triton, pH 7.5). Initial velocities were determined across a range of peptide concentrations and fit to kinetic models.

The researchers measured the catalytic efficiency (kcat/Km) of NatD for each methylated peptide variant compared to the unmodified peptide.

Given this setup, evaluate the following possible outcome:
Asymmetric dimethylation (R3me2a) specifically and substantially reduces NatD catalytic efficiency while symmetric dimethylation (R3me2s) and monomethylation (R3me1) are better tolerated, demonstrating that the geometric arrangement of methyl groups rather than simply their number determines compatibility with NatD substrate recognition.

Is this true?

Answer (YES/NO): NO